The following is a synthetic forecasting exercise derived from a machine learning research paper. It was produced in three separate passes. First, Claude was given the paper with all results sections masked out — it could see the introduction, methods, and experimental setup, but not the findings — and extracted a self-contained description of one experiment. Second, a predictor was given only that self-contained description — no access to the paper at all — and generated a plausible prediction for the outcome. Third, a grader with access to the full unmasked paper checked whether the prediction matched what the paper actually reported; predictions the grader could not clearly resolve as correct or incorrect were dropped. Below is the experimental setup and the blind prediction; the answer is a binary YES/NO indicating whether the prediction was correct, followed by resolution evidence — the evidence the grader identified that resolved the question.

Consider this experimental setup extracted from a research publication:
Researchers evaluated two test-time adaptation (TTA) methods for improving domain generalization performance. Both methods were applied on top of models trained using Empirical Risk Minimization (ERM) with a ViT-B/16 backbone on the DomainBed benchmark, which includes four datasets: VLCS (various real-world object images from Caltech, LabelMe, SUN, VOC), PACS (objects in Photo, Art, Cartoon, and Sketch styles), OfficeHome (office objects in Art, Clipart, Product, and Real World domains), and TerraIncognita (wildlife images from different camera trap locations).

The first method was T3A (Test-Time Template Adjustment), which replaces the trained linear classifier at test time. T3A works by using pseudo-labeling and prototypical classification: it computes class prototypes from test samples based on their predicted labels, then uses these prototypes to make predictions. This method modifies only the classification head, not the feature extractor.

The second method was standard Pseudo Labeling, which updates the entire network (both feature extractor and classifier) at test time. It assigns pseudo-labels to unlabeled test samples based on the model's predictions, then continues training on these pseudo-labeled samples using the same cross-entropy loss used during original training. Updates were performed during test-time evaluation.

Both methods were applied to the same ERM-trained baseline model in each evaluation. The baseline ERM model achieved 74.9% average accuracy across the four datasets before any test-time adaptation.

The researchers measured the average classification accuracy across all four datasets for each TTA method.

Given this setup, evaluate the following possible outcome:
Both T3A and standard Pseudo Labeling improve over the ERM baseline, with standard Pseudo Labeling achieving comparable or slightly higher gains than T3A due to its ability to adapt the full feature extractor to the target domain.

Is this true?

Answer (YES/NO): NO